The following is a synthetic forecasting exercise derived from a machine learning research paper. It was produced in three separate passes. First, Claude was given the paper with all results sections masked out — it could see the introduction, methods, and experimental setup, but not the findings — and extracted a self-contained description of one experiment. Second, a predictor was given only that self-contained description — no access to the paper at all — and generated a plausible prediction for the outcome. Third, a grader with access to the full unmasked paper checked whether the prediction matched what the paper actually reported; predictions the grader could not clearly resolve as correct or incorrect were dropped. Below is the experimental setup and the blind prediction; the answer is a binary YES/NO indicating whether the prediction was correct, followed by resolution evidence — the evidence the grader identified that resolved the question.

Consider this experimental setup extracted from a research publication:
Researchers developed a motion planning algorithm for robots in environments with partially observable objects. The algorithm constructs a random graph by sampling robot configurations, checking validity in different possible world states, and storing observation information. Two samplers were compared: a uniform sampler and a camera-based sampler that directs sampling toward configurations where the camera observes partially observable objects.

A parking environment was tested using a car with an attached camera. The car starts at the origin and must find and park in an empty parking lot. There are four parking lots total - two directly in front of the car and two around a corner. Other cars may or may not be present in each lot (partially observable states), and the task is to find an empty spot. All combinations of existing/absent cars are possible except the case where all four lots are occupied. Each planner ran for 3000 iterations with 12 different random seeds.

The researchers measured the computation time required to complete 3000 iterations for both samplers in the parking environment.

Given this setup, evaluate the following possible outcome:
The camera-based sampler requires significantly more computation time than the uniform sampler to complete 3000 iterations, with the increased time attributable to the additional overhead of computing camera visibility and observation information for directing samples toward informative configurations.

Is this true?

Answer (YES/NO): NO